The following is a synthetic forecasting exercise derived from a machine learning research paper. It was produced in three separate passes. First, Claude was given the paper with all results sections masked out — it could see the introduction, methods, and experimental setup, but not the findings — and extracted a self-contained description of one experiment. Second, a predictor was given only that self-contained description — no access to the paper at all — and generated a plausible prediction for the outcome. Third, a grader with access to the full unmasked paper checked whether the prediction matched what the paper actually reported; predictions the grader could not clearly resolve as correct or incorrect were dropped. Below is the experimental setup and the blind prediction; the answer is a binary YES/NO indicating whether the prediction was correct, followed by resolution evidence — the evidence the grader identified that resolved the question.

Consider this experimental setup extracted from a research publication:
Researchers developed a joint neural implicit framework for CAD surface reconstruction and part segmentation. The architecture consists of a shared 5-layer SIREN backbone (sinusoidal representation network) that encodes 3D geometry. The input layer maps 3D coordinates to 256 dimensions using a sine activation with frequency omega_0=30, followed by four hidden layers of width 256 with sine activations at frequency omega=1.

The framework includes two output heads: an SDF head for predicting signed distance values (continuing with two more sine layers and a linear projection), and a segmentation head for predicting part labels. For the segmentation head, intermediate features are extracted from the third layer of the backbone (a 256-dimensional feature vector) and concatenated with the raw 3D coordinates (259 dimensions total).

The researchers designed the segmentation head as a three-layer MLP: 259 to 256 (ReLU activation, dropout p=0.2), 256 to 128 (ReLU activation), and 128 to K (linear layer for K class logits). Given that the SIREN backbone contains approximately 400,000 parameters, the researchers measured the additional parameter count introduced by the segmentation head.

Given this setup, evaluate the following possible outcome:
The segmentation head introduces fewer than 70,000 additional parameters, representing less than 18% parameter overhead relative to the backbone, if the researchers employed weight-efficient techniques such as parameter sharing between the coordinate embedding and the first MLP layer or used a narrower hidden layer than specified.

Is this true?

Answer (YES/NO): NO